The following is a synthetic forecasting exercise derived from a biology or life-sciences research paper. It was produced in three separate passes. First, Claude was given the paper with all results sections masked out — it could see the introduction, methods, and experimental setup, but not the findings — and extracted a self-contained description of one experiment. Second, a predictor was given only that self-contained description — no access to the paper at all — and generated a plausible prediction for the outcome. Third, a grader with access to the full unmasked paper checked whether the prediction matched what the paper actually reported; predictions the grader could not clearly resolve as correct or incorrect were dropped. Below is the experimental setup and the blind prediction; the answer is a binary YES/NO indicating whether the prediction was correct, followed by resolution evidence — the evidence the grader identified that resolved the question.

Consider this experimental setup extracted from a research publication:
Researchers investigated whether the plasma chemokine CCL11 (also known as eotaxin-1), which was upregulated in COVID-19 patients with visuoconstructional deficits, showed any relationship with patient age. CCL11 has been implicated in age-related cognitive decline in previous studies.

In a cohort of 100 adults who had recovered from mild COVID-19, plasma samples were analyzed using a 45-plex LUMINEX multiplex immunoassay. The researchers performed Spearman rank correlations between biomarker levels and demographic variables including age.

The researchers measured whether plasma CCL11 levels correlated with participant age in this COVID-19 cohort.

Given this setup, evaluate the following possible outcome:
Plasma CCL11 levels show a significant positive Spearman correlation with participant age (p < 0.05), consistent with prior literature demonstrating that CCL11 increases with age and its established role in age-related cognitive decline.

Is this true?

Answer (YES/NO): YES